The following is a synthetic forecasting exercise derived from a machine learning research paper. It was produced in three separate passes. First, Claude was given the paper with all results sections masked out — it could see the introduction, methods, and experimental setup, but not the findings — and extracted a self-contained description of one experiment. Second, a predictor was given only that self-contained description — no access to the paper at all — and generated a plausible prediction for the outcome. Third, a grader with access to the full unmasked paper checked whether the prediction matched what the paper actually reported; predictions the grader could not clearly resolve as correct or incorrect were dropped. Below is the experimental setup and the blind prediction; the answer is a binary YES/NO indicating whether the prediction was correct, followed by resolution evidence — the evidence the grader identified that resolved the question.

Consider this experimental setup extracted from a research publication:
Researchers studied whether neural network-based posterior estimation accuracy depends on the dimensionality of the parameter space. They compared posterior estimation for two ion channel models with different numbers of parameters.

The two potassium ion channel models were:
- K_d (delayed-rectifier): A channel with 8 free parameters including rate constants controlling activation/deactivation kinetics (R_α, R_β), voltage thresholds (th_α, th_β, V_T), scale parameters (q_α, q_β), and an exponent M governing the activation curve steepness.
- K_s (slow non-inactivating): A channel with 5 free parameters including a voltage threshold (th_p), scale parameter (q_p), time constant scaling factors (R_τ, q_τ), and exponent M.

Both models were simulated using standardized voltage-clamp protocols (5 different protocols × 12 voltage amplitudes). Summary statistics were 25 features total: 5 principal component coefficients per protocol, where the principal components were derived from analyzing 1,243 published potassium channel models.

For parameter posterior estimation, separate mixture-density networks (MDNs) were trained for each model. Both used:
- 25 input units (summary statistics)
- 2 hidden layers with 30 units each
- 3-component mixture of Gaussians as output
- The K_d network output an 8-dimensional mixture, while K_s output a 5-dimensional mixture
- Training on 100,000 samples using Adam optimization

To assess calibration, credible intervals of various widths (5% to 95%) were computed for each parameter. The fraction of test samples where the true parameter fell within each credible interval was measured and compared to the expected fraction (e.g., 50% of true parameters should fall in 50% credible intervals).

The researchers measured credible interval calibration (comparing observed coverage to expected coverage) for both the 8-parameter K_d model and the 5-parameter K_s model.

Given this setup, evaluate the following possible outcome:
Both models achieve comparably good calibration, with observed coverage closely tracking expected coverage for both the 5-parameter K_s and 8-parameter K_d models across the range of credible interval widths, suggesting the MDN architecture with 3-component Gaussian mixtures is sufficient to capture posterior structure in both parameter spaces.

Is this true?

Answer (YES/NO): NO